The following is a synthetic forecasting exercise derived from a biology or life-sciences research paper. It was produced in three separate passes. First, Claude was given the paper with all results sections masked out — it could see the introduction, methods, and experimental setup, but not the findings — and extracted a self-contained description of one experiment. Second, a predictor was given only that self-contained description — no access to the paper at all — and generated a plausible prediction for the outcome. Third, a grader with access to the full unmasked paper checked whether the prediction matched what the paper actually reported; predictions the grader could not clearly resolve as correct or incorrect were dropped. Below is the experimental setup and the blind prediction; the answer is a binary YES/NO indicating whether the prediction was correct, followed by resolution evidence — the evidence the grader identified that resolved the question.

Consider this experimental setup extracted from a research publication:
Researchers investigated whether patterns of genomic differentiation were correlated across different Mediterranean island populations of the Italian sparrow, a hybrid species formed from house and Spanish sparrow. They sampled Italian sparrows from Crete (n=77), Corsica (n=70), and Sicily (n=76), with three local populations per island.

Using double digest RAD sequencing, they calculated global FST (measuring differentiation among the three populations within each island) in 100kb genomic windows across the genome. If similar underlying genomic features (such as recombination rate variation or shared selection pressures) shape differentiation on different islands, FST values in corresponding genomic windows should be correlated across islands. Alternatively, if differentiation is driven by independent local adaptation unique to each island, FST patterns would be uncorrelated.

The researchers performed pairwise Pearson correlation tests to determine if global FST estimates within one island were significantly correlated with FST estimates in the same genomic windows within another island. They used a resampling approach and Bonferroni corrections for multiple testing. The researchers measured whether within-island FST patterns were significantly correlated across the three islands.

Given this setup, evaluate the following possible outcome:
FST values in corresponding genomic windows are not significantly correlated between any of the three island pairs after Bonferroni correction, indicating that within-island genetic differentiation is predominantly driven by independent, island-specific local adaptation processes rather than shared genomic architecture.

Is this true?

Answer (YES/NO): NO